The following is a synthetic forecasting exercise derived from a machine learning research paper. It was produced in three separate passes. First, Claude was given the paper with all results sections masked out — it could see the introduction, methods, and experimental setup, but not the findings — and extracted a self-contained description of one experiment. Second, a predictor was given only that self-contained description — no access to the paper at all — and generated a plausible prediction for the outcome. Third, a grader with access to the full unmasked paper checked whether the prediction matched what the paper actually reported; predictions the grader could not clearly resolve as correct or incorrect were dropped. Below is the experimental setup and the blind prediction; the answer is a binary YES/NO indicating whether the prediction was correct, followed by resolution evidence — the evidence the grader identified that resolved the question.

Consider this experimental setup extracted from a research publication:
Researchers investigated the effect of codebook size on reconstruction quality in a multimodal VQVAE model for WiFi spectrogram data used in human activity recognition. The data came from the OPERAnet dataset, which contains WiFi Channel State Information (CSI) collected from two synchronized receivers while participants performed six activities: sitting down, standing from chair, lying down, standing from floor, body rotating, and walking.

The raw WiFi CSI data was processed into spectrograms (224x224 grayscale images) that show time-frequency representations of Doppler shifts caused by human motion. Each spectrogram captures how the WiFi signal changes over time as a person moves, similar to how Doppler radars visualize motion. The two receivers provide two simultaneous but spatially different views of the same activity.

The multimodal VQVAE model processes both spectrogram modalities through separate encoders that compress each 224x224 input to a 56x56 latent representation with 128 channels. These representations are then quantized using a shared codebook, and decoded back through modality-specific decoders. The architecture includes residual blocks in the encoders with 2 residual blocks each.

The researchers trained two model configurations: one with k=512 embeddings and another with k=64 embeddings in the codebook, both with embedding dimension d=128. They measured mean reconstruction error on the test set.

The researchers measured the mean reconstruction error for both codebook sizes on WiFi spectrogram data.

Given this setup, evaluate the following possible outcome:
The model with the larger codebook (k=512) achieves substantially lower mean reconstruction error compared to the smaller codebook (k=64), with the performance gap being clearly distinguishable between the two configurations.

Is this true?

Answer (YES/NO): NO